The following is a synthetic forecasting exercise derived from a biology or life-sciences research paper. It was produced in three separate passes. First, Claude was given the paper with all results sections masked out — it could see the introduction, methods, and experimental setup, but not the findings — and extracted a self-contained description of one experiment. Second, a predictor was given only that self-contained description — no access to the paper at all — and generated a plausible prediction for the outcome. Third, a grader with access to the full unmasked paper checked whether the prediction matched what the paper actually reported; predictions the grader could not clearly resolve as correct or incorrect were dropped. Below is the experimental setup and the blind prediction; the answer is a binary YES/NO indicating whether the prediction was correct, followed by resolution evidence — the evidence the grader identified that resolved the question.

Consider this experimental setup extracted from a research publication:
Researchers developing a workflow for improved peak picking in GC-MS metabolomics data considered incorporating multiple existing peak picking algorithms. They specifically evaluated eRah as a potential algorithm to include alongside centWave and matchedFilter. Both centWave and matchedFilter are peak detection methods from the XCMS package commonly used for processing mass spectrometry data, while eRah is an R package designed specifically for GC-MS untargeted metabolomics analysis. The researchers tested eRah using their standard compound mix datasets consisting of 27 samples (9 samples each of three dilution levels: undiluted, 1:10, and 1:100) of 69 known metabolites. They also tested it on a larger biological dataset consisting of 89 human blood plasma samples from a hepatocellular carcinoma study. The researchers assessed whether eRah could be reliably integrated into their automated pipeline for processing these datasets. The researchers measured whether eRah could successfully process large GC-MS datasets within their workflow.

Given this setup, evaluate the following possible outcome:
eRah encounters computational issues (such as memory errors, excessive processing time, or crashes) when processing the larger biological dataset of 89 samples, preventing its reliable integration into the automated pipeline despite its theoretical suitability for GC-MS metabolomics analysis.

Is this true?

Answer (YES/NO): YES